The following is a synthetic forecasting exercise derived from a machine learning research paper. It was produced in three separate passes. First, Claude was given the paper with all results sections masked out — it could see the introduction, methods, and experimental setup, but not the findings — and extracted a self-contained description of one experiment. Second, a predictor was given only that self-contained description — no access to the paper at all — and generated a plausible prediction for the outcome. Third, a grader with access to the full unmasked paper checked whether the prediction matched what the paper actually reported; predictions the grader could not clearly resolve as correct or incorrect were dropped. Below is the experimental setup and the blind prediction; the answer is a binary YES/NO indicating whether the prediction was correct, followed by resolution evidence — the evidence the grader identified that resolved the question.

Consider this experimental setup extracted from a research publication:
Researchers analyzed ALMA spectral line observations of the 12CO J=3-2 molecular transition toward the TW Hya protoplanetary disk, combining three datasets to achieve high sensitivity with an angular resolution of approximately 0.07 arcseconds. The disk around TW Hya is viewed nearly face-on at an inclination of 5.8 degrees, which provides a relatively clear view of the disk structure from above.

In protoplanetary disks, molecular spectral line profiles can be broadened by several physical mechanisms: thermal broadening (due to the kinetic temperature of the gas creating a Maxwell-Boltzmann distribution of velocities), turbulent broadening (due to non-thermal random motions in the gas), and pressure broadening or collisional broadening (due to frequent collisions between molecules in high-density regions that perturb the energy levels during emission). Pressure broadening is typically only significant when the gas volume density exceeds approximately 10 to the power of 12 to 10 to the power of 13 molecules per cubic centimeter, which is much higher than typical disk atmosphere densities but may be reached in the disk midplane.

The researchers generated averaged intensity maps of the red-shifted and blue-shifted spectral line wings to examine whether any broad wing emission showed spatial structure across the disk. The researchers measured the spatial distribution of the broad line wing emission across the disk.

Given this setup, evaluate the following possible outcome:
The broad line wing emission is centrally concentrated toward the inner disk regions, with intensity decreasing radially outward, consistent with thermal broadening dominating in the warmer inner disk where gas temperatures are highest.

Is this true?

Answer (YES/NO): NO